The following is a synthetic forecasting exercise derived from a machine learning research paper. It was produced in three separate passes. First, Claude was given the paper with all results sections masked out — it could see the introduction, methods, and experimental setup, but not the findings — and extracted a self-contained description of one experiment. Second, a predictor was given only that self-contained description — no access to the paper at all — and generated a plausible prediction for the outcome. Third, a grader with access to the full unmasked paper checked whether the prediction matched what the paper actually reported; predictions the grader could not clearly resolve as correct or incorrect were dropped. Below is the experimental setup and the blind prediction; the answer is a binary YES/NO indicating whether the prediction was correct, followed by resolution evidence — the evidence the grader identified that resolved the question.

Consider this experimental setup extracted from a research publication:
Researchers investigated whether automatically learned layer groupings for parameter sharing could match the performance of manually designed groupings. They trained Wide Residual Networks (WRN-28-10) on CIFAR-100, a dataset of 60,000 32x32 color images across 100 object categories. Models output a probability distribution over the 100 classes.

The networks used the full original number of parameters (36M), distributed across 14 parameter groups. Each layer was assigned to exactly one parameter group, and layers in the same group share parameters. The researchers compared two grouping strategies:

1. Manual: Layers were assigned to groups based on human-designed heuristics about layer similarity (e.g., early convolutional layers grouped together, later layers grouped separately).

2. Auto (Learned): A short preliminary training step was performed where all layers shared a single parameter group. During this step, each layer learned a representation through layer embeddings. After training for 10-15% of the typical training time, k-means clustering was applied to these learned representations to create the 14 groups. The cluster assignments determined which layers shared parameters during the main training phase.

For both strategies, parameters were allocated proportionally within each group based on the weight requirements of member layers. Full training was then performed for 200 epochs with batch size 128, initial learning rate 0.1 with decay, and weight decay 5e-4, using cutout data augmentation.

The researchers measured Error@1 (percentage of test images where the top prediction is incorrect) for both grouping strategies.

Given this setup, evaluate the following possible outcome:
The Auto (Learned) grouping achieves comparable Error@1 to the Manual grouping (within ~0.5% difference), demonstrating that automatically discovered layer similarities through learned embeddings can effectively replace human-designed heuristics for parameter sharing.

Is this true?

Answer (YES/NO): YES